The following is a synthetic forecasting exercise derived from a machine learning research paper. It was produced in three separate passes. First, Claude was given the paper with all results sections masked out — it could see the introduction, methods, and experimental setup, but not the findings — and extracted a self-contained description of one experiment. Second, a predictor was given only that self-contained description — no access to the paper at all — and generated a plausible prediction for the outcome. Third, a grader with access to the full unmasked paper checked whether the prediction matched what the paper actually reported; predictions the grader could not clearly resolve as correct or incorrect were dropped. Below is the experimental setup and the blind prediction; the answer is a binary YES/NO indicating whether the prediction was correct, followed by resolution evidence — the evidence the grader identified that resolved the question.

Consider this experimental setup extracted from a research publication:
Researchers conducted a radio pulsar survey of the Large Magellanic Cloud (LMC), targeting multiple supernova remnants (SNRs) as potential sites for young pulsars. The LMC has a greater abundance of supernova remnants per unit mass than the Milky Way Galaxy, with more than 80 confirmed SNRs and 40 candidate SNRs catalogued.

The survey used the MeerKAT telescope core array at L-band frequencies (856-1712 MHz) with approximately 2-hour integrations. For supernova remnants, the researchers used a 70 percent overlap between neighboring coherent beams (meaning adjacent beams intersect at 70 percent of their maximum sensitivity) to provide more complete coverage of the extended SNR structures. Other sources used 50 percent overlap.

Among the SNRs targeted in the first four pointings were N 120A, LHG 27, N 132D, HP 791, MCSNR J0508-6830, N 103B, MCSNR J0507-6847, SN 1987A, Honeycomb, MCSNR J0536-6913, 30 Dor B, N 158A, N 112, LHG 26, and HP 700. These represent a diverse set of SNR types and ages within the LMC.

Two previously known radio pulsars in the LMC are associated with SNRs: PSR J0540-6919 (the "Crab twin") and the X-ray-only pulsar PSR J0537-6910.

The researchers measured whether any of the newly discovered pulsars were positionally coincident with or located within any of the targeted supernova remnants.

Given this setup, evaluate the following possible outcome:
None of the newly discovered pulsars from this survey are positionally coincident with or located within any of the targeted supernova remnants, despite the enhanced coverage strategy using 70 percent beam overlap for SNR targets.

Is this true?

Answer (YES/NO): YES